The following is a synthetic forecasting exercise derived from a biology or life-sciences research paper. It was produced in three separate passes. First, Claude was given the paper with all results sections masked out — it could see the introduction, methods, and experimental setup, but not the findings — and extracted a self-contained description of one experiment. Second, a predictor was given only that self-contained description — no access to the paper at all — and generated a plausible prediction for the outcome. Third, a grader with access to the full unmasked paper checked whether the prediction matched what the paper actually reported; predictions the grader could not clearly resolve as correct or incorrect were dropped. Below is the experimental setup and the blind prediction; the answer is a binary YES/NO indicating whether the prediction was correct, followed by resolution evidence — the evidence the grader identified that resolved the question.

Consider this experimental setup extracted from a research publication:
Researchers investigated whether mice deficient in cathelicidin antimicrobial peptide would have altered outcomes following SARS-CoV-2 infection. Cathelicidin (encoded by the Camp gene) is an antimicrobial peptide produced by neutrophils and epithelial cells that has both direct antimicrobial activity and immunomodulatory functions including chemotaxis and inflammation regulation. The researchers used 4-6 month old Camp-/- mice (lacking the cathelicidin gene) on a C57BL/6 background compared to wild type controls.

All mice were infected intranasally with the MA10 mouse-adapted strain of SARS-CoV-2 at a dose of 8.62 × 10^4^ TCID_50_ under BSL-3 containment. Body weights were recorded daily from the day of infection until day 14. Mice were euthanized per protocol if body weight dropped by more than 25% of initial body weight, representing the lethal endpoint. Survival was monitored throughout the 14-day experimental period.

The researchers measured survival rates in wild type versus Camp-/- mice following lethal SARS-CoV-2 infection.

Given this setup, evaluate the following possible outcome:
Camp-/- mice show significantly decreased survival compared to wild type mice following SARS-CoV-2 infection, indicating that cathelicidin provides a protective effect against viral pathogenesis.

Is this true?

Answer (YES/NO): NO